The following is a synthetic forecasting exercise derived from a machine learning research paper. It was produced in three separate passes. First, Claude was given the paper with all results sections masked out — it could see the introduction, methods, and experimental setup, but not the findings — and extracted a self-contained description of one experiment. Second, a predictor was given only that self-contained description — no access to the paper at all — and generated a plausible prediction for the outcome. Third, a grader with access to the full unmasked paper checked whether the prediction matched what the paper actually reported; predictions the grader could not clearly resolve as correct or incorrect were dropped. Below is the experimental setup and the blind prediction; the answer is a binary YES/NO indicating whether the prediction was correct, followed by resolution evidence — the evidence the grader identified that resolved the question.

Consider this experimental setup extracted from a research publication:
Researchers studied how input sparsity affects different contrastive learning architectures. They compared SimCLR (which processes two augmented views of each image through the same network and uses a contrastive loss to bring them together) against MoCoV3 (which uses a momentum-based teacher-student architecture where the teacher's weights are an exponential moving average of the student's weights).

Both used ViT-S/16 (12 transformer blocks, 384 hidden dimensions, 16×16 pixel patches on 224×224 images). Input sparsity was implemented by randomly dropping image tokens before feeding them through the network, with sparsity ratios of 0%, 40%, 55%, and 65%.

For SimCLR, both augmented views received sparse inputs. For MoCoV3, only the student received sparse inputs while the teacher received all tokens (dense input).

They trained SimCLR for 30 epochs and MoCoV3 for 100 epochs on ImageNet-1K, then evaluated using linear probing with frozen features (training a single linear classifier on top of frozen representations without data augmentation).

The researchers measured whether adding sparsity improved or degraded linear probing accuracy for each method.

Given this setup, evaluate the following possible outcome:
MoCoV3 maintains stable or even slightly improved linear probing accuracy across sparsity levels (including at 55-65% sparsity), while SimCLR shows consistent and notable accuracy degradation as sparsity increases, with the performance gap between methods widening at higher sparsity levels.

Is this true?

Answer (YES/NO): NO